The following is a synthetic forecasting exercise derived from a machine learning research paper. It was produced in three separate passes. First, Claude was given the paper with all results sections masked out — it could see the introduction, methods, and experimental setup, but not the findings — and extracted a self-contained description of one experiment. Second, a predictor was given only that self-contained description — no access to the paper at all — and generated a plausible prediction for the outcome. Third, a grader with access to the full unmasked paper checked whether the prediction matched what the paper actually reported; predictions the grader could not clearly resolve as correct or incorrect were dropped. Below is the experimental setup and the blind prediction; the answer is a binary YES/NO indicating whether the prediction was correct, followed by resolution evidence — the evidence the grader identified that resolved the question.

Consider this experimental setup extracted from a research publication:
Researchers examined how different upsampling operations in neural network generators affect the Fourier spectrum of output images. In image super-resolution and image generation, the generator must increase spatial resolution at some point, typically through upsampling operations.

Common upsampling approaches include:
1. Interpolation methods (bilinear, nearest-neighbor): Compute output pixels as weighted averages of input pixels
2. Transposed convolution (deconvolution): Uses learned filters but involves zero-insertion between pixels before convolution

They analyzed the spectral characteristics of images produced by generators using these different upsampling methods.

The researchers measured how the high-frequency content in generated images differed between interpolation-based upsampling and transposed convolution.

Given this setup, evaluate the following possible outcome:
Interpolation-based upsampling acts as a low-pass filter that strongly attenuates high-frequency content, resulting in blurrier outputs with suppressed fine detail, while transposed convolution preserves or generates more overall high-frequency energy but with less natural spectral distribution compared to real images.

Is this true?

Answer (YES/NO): YES